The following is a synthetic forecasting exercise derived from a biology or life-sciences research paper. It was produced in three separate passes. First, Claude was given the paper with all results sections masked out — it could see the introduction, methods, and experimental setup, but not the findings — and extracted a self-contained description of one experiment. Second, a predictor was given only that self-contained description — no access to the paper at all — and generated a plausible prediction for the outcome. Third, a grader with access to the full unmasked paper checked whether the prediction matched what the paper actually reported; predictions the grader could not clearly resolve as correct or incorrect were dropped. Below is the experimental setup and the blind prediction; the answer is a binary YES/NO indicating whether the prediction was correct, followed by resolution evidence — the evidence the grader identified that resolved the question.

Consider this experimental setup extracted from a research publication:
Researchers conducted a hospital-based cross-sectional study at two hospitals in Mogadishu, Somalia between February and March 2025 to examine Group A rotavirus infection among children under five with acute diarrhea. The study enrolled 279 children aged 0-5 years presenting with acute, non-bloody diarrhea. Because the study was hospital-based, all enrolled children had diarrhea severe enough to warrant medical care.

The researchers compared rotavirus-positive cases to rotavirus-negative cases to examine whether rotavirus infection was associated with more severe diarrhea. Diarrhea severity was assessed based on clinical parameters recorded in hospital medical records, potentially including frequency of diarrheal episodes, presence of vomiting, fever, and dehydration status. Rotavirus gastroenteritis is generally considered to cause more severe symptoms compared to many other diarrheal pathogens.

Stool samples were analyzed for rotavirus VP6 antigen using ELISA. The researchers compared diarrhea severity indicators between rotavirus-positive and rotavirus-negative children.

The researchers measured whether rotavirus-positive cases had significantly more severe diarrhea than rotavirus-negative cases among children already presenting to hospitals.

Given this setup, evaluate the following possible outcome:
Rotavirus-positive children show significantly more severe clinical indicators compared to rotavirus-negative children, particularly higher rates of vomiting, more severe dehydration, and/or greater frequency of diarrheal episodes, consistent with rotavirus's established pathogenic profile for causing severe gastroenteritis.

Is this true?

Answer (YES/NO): NO